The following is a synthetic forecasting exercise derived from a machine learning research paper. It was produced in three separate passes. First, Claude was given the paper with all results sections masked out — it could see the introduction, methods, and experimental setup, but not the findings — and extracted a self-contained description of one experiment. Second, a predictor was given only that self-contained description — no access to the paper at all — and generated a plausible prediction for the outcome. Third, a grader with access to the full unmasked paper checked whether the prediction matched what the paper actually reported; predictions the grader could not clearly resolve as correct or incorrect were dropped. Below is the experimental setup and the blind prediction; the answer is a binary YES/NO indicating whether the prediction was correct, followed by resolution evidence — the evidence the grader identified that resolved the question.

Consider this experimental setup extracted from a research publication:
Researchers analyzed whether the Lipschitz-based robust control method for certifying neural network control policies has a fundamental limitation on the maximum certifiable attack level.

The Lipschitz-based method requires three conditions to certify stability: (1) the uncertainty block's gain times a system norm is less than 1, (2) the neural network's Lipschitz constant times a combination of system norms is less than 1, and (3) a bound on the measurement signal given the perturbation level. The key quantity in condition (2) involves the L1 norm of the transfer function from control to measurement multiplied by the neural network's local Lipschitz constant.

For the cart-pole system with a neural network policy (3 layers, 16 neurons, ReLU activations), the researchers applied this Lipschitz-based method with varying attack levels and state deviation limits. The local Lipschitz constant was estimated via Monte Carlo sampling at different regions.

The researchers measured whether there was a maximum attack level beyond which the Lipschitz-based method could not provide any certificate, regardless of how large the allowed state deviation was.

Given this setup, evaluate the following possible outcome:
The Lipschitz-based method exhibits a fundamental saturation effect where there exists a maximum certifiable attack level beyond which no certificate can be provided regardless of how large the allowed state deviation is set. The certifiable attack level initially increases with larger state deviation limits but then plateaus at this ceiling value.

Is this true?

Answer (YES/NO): YES